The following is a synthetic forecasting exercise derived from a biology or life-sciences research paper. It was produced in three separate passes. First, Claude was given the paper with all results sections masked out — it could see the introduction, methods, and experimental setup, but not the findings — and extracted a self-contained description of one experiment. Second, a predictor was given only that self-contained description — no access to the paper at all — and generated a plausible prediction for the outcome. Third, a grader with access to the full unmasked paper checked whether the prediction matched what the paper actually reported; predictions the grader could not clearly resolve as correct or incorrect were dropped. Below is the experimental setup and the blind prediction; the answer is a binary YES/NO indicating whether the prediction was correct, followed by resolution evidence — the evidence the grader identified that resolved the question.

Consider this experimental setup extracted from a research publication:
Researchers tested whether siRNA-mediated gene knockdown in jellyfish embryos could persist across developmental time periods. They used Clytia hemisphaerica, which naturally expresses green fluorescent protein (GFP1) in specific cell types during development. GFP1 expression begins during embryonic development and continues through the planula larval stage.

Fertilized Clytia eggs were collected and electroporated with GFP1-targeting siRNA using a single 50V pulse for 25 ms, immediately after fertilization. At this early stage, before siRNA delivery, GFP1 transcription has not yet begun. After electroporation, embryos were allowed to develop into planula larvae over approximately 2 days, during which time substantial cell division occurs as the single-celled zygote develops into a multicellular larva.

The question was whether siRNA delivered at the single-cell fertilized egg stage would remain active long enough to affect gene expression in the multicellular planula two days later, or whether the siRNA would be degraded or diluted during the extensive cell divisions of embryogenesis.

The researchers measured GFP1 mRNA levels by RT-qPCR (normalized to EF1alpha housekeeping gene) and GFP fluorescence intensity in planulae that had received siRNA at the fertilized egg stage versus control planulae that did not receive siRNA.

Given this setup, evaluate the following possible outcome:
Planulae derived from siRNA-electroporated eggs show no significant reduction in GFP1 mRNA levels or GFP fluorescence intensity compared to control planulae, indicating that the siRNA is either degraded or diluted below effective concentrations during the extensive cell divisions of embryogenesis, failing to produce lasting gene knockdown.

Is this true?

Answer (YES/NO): NO